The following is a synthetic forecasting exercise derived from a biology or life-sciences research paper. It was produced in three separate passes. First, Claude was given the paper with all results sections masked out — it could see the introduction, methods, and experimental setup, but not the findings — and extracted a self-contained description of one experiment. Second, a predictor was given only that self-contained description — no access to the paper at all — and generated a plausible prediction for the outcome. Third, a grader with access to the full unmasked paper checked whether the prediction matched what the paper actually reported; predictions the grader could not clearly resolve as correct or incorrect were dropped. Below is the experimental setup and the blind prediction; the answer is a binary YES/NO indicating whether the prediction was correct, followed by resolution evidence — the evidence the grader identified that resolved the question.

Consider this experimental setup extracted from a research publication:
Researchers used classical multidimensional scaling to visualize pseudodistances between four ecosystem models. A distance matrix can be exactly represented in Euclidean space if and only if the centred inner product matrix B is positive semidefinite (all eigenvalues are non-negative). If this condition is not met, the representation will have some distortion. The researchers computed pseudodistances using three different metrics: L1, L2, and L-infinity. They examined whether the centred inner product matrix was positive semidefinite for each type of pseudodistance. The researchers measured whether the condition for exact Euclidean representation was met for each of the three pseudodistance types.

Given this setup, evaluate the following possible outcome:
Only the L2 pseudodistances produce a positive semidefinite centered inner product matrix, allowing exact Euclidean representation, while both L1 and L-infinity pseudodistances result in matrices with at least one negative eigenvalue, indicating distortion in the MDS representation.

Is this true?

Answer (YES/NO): NO